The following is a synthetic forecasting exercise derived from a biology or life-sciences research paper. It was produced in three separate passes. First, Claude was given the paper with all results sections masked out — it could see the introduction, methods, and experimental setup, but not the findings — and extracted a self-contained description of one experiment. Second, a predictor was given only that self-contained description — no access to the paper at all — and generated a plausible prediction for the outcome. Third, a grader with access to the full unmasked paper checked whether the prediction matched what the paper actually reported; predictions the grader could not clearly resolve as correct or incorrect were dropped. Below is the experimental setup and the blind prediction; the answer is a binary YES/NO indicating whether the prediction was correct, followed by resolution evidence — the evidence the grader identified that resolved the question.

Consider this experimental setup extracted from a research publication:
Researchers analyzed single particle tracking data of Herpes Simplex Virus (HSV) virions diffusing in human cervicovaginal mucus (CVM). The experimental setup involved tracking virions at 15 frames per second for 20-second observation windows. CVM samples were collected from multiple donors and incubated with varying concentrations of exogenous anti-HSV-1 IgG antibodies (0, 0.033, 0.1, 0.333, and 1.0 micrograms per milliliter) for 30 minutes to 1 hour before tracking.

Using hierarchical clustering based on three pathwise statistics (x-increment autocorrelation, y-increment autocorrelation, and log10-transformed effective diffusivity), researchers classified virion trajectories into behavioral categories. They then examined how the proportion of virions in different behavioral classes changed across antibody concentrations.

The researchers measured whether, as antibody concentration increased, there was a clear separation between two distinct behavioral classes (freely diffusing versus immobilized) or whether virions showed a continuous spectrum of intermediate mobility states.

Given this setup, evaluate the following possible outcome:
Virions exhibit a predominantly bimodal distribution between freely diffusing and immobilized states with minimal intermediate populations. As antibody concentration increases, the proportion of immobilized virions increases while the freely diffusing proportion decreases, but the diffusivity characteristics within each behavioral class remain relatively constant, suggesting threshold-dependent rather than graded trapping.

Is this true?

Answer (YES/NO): YES